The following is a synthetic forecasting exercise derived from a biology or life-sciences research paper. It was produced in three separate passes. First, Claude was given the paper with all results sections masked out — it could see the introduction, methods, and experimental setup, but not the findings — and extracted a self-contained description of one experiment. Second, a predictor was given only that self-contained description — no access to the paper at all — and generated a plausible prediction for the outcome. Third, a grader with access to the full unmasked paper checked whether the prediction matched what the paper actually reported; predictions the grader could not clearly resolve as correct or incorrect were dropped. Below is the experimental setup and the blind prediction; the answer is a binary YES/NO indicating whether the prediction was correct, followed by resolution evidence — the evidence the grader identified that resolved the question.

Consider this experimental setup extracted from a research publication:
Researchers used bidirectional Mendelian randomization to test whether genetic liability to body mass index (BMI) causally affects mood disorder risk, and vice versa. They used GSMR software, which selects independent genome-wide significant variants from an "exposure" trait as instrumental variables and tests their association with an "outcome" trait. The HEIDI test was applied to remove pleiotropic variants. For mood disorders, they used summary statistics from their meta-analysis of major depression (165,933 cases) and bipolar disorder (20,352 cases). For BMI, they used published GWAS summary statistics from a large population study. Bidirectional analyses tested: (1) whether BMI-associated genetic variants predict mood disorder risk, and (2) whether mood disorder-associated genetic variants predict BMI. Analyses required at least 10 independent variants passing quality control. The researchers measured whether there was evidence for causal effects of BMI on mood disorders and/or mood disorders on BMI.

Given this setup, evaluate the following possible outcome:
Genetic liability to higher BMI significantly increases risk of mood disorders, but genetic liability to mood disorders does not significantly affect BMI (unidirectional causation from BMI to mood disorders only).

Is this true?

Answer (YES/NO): YES